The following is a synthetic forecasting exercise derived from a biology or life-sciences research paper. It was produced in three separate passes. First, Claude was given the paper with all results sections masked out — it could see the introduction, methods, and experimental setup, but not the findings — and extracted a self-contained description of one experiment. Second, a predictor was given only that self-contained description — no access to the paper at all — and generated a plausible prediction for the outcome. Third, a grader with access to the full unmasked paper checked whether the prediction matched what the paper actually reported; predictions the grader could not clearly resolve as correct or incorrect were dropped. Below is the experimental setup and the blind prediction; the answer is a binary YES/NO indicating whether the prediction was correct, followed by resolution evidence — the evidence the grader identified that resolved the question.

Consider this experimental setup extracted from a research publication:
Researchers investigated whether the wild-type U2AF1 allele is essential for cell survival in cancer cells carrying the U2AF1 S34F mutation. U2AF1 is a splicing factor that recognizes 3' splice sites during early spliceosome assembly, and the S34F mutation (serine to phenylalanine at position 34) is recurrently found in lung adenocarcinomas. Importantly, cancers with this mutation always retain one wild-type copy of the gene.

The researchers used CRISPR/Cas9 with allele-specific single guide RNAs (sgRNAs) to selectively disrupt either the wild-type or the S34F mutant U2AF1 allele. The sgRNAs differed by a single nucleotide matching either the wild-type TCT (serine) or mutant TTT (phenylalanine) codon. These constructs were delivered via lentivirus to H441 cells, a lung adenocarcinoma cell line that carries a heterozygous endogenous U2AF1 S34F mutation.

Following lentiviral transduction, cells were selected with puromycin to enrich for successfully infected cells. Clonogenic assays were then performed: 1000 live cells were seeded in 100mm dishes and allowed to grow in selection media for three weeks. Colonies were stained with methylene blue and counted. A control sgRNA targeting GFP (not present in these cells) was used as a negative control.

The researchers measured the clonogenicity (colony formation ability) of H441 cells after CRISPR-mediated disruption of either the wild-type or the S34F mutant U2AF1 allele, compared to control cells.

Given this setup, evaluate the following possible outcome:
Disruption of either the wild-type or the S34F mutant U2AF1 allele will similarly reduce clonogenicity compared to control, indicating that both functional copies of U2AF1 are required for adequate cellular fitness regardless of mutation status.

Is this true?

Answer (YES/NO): NO